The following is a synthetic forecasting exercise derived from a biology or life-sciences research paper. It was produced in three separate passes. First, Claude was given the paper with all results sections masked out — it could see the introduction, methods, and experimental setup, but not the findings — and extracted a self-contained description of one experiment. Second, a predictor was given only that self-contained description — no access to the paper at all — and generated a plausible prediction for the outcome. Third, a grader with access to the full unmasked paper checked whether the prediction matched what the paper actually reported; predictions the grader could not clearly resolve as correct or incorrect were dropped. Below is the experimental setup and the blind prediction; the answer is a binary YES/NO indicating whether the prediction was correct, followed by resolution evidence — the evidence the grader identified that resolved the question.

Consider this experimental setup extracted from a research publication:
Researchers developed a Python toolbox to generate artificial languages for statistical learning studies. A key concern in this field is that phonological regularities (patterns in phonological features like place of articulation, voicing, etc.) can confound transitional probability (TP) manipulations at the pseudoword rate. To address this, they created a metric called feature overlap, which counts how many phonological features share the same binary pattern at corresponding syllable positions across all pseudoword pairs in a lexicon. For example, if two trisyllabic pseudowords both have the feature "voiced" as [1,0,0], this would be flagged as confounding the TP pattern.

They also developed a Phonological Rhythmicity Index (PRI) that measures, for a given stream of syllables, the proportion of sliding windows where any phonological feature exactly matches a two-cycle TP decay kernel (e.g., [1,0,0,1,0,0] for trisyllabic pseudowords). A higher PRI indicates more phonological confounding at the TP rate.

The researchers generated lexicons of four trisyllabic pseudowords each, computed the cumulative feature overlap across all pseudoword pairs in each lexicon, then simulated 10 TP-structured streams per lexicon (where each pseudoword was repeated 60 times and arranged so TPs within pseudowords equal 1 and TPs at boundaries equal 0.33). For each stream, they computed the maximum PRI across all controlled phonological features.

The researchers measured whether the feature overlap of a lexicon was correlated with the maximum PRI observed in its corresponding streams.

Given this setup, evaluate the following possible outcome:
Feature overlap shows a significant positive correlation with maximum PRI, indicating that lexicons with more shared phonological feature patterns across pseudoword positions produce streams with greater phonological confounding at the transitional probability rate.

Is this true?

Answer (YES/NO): YES